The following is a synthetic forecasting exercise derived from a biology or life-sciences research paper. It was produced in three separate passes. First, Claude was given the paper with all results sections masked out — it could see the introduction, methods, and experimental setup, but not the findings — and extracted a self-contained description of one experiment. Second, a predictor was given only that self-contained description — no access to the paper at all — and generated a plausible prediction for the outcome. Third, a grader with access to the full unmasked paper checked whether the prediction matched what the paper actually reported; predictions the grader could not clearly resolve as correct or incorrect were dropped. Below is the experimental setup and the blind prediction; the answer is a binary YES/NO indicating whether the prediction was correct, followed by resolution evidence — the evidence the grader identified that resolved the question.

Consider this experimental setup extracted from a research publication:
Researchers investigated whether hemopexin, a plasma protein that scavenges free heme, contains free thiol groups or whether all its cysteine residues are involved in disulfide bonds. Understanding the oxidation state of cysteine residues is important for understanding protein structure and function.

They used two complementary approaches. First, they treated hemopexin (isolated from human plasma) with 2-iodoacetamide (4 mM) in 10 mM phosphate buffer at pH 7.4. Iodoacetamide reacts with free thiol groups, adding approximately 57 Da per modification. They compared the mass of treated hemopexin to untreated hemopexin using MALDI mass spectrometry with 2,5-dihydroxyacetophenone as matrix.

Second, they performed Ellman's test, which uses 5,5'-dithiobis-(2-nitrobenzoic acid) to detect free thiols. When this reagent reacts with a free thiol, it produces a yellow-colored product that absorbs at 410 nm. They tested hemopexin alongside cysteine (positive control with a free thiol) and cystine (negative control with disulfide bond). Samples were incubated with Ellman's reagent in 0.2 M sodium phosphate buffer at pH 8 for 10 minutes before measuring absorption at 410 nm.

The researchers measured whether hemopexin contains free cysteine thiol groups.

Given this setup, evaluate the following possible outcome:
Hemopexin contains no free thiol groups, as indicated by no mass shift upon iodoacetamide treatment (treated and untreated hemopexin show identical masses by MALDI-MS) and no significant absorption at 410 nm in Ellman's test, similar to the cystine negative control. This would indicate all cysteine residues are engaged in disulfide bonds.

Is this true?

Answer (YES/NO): YES